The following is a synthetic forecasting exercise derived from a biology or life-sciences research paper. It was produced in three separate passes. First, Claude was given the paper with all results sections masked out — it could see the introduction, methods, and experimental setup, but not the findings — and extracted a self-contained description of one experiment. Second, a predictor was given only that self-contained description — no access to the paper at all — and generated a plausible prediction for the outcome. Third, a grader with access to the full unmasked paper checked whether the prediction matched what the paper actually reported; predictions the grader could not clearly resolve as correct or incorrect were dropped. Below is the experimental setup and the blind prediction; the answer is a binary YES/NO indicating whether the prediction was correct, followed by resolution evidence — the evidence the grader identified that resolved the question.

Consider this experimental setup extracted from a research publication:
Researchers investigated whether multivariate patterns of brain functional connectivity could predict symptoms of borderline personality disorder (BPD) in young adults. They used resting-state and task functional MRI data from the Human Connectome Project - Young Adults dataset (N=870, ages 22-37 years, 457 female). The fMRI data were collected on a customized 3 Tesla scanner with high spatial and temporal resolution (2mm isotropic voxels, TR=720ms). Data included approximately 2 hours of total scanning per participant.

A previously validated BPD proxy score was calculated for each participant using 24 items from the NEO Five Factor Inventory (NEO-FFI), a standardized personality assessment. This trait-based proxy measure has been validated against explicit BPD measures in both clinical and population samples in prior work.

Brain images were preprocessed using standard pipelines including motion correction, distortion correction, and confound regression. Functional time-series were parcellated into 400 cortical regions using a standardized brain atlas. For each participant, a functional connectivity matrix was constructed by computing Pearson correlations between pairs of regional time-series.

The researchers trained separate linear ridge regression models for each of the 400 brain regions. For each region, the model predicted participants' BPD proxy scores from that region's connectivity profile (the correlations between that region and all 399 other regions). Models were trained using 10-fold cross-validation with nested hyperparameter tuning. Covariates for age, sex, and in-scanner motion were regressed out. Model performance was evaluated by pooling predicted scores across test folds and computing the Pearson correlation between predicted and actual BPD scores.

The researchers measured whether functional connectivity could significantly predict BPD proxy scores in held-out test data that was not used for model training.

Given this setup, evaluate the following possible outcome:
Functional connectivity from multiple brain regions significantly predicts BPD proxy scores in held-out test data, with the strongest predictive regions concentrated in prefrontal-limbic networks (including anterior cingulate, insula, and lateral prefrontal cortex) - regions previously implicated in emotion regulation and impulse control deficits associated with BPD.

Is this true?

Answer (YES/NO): NO